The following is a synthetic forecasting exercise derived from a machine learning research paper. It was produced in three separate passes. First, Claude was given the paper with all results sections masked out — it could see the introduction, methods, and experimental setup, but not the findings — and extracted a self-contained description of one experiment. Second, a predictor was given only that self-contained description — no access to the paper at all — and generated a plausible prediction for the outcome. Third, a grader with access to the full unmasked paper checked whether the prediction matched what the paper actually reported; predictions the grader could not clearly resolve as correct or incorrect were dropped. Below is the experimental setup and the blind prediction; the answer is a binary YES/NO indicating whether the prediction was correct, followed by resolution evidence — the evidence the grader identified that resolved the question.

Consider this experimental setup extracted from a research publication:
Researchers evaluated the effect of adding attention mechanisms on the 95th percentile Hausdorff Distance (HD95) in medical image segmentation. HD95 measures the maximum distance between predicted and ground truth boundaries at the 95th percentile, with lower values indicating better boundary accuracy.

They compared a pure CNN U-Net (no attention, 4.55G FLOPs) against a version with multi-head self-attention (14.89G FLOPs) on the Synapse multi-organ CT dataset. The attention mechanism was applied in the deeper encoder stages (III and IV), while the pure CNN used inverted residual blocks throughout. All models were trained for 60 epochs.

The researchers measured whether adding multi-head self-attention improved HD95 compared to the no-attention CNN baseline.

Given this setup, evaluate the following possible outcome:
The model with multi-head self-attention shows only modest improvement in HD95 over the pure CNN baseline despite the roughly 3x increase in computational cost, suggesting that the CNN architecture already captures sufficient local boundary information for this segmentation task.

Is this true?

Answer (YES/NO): YES